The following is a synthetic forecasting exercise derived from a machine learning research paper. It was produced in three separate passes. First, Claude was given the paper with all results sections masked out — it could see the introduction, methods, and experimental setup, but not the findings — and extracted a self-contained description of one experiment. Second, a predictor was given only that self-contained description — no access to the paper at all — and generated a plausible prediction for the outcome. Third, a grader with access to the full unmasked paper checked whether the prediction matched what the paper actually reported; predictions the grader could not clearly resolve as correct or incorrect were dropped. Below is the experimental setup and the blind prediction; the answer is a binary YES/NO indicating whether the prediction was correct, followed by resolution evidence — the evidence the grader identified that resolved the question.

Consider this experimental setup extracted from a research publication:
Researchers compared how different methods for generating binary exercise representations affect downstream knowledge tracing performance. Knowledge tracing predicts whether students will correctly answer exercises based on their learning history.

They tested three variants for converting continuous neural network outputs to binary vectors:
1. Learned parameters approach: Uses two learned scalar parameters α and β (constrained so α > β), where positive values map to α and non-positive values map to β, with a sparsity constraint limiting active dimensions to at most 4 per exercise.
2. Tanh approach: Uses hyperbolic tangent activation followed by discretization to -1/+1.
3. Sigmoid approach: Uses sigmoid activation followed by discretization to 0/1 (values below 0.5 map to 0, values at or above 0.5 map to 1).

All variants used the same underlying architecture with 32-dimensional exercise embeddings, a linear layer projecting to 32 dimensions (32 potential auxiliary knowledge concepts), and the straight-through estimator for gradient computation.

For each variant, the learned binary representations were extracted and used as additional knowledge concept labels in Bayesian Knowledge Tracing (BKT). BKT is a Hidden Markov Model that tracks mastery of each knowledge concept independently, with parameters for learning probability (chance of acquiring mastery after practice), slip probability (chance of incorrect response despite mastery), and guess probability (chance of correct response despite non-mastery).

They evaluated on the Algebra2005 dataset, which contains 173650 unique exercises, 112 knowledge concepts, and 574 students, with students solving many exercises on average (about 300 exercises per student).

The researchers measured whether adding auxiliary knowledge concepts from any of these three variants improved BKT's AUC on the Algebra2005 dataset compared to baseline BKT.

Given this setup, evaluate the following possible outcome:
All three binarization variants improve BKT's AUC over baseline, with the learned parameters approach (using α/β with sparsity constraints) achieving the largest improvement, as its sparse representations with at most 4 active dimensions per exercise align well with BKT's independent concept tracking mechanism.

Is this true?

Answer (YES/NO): NO